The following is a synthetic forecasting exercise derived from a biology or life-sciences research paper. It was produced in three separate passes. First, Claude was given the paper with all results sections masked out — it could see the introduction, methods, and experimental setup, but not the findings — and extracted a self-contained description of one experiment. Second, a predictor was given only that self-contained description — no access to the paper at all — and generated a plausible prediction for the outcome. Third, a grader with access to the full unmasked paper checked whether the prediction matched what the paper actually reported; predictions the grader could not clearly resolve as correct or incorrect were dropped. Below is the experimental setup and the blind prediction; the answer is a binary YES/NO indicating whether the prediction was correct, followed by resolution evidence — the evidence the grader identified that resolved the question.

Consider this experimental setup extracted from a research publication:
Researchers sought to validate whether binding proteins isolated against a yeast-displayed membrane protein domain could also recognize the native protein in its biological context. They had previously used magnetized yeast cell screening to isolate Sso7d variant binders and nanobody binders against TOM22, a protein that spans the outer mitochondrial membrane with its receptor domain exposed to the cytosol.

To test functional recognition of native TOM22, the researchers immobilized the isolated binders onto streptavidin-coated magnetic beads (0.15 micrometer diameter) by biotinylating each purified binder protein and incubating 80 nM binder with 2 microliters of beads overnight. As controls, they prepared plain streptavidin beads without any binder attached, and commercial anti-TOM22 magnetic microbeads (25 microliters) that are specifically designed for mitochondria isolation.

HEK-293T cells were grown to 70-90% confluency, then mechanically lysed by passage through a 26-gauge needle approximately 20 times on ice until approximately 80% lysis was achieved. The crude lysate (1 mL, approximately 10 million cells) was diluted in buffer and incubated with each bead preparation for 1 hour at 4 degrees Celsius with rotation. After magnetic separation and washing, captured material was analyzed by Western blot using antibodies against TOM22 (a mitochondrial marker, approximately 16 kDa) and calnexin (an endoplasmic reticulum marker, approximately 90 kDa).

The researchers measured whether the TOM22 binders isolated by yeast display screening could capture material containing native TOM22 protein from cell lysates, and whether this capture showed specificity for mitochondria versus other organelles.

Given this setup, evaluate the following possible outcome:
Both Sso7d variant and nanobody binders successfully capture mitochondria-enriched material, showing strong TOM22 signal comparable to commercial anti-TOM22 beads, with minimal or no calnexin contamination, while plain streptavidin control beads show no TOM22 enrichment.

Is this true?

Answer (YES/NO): NO